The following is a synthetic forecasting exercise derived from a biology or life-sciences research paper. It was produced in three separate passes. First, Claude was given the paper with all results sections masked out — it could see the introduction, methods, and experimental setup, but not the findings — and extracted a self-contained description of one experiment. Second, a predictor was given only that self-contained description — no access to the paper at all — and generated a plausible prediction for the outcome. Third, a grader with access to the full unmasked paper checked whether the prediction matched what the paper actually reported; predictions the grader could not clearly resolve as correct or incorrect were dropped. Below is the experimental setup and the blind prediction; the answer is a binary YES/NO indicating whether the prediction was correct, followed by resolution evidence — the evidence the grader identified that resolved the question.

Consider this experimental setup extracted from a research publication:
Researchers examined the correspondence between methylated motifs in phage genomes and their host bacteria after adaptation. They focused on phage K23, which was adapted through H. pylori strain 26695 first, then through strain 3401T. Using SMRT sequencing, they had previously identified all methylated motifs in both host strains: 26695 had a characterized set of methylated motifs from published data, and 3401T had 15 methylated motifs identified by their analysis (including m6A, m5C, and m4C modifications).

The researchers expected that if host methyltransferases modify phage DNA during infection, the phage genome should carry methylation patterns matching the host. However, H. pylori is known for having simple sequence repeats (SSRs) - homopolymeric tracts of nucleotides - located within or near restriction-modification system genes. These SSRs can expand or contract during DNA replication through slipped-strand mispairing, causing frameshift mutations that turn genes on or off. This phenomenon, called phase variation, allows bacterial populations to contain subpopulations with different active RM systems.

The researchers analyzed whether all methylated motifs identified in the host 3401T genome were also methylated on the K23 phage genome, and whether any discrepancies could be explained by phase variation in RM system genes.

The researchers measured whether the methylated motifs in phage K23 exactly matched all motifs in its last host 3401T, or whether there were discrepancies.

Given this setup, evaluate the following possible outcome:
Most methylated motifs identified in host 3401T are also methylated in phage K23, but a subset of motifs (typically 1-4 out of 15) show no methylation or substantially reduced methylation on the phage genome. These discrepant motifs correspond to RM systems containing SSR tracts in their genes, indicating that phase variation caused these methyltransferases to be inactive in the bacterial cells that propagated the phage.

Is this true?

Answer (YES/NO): YES